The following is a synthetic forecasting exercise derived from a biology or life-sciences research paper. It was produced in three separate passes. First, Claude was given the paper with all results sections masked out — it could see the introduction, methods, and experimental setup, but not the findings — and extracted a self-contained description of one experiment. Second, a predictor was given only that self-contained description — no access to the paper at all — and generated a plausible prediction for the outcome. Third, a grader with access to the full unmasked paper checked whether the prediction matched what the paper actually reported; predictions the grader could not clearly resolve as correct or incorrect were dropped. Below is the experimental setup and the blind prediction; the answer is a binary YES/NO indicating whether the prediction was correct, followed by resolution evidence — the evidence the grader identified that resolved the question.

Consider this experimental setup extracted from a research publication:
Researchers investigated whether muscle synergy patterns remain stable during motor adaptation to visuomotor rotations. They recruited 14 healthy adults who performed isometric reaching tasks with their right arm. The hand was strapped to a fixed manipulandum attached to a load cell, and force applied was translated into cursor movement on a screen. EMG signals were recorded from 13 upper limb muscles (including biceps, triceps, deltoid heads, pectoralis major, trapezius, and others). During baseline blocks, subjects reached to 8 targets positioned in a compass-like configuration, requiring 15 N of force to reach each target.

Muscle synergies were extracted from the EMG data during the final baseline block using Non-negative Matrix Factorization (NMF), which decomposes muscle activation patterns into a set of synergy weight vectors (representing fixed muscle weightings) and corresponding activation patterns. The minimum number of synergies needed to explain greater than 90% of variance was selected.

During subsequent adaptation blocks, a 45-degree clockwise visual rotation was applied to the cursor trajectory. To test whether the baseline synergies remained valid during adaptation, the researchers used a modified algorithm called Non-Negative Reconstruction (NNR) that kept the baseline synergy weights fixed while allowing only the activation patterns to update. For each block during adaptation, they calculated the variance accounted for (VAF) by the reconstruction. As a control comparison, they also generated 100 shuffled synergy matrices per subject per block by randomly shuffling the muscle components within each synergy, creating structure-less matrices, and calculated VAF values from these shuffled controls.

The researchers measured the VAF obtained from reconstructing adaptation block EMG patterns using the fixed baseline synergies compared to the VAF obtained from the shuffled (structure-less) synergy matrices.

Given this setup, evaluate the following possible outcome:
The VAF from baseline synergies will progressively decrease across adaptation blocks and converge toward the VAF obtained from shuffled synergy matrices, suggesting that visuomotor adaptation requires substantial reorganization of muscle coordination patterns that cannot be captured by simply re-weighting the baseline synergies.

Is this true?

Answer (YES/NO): NO